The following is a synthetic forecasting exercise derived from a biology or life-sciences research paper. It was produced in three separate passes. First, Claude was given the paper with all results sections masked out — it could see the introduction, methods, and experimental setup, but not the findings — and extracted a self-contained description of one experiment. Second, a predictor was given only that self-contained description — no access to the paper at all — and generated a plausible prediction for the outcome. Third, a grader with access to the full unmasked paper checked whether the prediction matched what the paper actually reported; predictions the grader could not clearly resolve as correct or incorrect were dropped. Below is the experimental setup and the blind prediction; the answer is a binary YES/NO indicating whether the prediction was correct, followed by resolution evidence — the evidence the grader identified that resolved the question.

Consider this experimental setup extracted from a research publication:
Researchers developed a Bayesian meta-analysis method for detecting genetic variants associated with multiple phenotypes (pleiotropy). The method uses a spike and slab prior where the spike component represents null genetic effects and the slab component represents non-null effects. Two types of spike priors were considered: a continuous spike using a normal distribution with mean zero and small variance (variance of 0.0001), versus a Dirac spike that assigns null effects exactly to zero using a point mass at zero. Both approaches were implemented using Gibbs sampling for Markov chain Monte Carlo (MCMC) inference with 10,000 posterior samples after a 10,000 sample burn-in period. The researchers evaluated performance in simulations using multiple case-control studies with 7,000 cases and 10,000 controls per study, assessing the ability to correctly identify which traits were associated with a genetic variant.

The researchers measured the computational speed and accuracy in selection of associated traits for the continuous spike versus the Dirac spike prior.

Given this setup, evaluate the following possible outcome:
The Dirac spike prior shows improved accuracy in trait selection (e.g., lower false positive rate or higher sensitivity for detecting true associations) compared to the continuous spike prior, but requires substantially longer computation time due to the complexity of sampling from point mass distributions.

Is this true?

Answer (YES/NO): NO